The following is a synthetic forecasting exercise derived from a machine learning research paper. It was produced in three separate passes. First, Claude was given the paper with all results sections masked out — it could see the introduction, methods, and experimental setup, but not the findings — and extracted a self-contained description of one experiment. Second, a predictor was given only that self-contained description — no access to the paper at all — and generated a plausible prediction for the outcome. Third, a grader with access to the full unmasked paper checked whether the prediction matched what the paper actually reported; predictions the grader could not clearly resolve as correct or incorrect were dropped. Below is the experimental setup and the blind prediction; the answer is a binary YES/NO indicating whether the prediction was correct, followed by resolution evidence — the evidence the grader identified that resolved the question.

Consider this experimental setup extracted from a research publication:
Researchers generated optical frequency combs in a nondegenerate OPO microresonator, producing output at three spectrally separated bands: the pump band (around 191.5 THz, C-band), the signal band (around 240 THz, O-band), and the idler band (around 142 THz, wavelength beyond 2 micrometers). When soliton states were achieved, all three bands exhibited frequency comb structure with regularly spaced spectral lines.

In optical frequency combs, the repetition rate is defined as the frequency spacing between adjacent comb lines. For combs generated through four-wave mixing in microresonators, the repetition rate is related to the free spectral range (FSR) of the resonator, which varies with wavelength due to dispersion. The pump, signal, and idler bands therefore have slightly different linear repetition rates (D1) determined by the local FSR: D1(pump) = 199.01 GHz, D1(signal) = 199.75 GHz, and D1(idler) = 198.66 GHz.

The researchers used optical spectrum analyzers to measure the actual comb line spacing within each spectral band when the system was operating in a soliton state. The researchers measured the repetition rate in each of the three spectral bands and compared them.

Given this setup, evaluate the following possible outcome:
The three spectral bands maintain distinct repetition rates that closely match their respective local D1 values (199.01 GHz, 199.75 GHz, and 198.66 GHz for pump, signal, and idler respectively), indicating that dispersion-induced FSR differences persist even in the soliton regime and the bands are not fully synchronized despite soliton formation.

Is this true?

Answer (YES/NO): NO